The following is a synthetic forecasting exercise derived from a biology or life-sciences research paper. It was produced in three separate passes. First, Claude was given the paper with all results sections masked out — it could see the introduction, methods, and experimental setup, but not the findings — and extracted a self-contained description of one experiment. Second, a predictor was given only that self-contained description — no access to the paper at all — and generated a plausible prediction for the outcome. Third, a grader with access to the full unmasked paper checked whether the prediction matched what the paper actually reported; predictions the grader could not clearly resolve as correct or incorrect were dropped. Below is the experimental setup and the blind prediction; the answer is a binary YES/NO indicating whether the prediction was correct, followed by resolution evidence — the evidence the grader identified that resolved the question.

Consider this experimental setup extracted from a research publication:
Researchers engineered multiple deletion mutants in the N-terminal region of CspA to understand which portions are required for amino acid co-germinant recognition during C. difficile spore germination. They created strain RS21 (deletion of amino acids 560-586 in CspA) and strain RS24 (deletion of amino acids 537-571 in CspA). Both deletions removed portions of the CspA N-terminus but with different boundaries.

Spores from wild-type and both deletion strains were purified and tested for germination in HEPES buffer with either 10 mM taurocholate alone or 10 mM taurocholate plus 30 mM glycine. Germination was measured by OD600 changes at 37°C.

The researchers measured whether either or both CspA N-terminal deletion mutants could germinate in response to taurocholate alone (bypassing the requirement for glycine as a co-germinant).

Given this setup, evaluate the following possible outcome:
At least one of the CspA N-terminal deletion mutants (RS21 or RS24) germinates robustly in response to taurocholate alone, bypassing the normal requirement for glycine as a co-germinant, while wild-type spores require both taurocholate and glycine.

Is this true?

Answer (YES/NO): YES